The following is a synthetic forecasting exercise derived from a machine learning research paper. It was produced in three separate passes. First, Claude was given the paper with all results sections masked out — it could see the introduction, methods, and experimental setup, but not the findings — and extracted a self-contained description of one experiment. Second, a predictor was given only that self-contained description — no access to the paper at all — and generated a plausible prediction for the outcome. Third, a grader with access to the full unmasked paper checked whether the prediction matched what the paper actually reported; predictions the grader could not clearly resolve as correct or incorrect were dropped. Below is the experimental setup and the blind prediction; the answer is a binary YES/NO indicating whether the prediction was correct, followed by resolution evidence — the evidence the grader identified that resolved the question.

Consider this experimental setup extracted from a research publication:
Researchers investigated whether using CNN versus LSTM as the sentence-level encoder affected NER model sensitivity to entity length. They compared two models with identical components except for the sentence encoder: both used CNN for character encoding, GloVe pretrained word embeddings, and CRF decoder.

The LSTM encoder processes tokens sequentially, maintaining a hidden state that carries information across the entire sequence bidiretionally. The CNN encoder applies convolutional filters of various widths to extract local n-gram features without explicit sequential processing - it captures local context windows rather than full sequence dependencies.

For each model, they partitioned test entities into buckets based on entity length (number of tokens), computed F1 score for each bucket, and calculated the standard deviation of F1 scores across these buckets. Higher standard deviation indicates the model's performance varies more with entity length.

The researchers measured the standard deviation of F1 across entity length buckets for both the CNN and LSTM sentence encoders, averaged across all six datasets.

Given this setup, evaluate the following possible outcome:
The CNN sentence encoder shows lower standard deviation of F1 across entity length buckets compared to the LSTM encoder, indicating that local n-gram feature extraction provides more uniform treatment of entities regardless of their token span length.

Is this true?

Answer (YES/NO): NO